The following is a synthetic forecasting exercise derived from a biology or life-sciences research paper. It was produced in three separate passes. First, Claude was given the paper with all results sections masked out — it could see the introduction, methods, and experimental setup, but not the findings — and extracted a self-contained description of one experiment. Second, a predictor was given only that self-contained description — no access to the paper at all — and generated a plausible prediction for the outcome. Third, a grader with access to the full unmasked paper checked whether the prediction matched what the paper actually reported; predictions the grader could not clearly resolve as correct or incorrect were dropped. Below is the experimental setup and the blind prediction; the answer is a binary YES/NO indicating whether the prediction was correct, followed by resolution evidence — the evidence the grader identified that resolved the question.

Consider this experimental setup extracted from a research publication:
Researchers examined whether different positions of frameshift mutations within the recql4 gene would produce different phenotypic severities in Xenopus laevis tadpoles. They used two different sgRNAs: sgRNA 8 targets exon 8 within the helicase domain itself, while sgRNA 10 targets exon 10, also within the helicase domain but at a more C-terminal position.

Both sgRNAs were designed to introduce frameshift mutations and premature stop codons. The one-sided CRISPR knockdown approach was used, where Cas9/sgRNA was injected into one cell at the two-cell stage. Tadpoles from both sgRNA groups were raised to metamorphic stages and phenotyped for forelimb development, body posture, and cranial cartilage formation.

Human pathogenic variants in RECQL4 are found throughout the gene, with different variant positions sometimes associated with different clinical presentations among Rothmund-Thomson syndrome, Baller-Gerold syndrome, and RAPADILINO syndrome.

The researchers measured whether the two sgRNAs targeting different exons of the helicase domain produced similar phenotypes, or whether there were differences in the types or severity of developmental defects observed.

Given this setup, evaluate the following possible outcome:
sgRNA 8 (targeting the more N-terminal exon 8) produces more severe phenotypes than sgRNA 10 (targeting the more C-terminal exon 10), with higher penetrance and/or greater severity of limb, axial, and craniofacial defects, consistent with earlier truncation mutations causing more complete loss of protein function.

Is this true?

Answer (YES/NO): NO